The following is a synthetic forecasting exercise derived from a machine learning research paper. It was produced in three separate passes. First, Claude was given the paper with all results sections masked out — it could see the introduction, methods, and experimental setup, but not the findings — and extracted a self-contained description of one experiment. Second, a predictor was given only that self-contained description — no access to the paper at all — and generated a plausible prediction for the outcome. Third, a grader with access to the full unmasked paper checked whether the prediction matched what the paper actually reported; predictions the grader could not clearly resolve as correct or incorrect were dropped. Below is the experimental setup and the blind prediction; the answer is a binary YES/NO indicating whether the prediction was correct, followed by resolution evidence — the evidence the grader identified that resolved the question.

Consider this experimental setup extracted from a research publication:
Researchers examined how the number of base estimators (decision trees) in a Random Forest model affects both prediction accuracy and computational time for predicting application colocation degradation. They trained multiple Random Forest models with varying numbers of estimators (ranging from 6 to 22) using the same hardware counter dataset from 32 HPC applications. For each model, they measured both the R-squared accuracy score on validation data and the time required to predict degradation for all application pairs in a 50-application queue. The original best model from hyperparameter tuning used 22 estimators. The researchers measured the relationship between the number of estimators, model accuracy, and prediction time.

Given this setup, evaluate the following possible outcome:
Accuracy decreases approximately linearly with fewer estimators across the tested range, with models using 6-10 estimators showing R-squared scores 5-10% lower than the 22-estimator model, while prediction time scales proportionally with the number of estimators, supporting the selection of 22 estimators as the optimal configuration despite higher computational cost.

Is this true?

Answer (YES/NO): NO